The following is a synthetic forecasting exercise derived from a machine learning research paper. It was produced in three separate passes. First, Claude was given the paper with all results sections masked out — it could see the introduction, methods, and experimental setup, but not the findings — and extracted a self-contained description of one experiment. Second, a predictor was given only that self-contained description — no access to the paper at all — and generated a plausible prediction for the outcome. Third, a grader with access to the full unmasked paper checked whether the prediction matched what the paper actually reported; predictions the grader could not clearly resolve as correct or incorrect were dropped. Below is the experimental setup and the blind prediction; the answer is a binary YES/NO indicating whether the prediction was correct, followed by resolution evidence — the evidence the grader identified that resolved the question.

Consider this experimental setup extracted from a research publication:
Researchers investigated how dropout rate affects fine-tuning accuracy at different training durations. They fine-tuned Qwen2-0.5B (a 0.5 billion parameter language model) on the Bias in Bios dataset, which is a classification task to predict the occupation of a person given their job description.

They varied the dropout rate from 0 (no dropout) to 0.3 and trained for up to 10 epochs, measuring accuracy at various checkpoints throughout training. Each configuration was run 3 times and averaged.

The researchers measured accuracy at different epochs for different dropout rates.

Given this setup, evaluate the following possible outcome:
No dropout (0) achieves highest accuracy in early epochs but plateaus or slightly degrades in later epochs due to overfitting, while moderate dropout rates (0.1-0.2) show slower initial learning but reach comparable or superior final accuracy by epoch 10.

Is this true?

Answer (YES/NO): NO